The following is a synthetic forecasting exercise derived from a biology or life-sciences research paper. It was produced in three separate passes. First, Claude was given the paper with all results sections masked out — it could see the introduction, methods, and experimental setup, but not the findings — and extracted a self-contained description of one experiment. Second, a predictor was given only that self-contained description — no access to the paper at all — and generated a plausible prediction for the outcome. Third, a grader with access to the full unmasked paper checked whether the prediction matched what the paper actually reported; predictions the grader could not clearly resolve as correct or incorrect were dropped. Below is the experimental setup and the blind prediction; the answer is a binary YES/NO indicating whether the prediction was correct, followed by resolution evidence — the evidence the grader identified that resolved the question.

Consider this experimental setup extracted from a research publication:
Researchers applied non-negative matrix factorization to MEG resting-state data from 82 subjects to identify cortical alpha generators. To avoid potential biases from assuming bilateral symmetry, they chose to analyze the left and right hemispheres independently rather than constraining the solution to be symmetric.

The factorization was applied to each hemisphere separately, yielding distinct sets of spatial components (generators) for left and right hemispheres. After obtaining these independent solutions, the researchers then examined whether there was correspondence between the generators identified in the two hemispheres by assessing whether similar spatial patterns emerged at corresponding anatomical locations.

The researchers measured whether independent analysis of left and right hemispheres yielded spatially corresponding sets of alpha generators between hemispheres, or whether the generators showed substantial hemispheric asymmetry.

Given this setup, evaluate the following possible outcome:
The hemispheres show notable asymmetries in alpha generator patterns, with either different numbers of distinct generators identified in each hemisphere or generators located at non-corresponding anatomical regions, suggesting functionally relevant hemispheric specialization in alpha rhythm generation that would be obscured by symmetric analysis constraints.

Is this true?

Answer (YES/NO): NO